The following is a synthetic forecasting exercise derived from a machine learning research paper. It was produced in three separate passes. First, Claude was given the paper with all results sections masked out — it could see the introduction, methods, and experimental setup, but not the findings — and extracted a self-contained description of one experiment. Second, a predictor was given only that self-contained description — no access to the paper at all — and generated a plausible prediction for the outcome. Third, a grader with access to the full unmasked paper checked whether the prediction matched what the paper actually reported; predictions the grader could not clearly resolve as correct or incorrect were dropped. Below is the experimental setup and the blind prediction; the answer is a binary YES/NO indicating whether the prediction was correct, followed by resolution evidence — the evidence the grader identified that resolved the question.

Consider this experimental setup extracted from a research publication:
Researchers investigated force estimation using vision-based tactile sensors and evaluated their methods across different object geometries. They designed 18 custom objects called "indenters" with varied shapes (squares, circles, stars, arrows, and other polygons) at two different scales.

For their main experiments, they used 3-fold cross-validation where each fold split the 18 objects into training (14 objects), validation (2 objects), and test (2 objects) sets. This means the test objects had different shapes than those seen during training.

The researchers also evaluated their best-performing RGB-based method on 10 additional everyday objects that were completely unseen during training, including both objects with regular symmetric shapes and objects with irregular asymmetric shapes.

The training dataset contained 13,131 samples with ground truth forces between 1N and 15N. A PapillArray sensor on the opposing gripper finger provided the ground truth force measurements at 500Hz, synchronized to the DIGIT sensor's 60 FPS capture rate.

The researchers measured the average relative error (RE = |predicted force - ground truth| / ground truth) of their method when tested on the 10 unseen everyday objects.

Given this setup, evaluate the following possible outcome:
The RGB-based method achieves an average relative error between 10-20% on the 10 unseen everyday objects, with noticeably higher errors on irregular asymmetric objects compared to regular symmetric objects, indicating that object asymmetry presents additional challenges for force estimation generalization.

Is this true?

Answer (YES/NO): YES